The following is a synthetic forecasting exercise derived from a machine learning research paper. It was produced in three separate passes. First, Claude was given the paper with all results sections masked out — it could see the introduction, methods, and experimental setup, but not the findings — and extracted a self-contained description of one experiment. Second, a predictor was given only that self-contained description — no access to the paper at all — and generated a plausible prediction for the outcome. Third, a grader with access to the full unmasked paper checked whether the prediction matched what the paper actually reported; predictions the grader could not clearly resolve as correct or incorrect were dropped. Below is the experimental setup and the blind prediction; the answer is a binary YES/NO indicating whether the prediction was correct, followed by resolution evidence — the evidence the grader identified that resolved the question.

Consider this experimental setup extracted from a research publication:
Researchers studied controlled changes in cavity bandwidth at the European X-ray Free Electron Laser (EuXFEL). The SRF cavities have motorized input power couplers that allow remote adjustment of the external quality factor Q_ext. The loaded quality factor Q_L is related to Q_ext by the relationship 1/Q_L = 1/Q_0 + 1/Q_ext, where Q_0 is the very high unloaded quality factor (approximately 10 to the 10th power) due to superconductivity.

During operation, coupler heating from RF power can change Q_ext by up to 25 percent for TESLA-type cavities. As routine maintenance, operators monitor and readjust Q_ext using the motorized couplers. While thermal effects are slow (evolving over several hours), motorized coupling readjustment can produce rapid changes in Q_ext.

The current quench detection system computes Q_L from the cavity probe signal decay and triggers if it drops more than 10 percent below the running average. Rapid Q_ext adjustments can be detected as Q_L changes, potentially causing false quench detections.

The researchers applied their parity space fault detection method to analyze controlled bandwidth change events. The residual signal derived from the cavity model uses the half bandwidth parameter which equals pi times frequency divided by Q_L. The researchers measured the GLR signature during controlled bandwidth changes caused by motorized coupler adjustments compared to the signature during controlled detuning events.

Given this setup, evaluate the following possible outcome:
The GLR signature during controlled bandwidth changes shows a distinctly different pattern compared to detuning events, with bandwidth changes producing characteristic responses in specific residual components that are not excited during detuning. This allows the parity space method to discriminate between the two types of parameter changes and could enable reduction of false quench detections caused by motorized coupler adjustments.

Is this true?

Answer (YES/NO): NO